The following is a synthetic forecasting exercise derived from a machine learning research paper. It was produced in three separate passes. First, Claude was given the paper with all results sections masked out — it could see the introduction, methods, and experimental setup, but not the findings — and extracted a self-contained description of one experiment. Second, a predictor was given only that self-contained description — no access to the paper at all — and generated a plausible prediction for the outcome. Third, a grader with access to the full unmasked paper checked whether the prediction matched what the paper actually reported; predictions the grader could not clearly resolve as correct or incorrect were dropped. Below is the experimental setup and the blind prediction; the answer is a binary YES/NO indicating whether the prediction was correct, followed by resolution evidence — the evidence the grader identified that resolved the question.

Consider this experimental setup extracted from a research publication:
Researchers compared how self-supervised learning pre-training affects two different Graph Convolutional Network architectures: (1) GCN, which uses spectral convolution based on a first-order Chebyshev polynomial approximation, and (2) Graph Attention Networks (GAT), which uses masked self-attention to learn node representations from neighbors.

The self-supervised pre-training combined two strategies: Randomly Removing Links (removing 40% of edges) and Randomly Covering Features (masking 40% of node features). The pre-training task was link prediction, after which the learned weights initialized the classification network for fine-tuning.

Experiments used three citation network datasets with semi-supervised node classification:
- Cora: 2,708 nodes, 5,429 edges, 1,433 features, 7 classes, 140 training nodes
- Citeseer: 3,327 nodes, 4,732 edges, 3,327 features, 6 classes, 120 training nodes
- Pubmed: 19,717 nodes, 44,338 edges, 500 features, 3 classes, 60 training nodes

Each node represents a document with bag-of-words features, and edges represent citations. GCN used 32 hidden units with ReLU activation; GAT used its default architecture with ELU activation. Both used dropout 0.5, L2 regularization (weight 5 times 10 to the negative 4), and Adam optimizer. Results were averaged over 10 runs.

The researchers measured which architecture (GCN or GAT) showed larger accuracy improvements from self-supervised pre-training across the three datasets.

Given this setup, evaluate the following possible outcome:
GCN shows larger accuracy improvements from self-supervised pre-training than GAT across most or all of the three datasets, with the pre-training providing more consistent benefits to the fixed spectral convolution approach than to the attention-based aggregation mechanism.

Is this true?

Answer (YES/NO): YES